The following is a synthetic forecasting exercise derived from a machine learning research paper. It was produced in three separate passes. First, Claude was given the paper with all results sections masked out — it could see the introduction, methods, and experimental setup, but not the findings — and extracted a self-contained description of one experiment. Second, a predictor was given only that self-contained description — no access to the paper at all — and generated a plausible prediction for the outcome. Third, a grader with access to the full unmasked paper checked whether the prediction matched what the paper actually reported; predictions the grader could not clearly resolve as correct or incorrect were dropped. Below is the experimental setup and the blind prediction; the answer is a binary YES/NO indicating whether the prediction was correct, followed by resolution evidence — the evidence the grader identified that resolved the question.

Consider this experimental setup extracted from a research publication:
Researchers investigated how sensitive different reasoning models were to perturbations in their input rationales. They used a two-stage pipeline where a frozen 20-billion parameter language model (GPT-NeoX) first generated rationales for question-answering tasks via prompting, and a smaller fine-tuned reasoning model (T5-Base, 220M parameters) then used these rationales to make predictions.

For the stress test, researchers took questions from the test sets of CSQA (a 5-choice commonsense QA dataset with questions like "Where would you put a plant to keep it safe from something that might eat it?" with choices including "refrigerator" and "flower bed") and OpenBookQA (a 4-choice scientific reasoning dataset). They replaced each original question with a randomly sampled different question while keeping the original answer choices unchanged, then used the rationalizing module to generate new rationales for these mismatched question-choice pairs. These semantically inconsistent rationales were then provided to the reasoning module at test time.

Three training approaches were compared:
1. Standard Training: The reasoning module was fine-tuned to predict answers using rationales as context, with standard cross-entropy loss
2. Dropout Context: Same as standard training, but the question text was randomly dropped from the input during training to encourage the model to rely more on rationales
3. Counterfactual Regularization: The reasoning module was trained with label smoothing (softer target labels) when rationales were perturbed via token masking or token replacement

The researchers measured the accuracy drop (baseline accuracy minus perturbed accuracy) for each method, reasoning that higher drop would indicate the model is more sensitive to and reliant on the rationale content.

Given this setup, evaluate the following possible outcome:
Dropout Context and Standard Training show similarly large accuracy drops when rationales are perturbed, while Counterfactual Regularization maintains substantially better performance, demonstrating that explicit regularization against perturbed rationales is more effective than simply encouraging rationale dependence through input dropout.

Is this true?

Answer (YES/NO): NO